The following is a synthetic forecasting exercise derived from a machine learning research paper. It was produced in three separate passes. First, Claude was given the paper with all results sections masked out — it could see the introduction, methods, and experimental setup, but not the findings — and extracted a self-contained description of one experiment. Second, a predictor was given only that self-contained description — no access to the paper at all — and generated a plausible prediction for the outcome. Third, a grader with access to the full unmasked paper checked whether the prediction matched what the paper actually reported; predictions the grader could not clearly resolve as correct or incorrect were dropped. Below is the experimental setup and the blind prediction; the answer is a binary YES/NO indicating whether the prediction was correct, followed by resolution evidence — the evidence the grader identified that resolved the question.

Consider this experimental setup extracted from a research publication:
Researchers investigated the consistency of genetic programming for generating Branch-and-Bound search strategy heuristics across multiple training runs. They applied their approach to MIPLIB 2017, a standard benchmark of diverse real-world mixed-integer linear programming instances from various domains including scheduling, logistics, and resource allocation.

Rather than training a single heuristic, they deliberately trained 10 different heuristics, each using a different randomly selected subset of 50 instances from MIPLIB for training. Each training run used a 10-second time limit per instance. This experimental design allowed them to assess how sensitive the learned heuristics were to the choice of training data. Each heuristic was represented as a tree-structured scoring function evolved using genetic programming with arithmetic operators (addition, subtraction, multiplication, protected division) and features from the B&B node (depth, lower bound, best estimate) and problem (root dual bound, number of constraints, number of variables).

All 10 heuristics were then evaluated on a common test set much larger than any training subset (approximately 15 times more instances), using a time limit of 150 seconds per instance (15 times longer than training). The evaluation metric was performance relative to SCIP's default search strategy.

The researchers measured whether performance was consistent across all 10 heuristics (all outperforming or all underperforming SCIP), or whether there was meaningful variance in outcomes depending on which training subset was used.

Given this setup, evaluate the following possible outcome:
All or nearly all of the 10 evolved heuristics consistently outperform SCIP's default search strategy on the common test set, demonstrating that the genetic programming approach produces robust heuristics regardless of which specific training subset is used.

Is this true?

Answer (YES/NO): NO